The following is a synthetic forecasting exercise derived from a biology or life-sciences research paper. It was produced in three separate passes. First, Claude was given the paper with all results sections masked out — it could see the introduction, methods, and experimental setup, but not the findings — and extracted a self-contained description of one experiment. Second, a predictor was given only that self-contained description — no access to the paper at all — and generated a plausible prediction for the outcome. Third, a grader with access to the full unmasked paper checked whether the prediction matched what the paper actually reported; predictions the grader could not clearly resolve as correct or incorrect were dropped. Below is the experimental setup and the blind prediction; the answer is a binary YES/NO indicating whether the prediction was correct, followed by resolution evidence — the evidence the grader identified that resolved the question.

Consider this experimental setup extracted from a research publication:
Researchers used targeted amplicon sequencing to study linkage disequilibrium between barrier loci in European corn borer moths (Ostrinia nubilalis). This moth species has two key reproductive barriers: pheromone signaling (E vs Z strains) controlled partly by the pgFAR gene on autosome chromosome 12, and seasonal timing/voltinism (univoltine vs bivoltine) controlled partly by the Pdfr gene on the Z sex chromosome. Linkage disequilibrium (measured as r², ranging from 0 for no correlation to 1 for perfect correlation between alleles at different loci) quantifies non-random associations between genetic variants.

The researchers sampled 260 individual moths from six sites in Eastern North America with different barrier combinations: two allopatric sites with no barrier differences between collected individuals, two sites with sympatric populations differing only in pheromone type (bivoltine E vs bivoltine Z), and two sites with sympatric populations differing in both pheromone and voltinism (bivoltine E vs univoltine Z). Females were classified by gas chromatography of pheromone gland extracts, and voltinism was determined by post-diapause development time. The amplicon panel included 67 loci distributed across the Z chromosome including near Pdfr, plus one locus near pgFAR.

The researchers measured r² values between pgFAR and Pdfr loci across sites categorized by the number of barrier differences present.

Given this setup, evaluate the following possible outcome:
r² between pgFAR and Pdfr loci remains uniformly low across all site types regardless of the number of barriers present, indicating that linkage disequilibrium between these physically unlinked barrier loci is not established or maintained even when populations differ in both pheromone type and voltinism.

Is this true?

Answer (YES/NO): NO